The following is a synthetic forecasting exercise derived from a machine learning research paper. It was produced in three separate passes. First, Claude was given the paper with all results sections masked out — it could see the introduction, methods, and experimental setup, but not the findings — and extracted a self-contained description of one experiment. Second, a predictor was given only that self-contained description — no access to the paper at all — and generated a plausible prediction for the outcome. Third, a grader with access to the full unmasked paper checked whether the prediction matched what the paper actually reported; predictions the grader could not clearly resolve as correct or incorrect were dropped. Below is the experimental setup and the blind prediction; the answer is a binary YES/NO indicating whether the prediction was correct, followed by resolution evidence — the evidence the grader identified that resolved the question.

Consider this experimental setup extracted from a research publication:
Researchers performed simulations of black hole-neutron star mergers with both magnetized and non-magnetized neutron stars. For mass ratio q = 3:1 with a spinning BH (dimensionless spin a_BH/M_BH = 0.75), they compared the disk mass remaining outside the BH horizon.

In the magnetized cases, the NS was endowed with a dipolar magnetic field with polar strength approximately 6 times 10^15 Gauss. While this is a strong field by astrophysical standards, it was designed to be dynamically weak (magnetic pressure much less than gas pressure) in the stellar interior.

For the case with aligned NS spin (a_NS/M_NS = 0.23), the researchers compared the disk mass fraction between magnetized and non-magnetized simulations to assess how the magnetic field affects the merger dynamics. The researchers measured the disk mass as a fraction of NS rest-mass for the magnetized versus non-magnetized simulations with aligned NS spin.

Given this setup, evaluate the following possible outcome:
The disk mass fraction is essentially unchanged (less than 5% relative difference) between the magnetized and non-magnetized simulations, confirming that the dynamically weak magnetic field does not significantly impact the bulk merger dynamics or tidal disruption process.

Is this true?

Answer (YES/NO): YES